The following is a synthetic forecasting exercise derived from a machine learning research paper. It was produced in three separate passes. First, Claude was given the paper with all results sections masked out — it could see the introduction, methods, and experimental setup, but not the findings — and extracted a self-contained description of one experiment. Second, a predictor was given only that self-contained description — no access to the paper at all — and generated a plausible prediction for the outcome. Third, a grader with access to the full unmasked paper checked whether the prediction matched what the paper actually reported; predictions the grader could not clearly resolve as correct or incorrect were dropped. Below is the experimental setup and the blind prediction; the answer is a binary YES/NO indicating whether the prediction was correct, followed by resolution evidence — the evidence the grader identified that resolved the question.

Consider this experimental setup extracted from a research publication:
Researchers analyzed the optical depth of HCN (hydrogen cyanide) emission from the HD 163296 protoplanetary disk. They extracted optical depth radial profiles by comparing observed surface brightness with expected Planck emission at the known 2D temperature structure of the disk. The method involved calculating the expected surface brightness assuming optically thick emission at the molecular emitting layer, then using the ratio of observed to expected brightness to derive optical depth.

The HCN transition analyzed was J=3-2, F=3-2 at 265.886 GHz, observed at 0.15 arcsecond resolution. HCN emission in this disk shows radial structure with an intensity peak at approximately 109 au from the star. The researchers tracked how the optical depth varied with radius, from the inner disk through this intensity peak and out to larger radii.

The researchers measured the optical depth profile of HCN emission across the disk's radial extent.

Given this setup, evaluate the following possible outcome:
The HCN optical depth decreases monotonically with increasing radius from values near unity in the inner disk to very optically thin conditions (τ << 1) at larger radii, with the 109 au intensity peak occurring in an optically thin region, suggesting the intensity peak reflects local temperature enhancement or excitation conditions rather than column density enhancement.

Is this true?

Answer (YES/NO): NO